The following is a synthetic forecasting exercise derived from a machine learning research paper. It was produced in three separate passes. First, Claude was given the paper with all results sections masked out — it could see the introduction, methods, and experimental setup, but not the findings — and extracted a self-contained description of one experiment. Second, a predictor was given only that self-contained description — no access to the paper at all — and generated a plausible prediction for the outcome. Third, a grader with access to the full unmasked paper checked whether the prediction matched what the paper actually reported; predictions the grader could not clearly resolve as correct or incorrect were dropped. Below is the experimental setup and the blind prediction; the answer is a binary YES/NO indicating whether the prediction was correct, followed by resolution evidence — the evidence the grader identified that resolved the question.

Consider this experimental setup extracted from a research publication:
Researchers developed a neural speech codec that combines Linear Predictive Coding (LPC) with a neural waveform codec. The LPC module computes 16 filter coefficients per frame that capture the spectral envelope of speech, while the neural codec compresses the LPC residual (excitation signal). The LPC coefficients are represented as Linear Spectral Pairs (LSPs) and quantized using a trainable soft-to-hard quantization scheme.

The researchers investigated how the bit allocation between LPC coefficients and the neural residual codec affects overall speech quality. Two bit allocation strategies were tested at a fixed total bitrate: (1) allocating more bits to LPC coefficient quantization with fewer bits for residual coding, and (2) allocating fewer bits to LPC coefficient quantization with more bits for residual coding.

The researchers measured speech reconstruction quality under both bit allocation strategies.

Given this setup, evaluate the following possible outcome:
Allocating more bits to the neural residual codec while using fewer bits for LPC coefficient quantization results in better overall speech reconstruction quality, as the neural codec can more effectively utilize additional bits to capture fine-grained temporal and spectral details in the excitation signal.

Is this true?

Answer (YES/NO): NO